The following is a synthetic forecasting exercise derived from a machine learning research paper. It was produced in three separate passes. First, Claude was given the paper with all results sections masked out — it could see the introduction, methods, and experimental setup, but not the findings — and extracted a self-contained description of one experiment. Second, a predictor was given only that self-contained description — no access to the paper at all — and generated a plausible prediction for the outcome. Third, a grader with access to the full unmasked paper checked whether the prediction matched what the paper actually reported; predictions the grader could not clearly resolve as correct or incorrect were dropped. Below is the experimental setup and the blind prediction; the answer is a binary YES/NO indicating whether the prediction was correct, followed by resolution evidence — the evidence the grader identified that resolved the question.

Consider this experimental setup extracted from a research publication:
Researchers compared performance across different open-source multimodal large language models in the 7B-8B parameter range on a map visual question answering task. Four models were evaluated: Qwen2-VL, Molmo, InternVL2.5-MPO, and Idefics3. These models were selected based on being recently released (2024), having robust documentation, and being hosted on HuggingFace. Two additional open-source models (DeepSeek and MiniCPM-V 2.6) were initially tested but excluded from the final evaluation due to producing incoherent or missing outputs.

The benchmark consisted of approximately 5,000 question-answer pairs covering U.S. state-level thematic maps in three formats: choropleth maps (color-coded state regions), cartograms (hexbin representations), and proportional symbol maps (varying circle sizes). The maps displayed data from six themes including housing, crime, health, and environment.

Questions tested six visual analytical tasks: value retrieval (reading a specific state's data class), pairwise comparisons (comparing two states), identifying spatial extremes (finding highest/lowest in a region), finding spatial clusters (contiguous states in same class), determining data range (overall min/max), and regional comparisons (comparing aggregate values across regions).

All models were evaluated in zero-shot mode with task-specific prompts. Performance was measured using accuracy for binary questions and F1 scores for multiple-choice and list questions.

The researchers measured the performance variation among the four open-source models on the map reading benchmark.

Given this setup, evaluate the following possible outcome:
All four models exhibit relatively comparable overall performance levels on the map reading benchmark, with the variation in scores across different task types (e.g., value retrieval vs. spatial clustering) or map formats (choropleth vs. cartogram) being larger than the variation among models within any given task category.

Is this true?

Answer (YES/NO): NO